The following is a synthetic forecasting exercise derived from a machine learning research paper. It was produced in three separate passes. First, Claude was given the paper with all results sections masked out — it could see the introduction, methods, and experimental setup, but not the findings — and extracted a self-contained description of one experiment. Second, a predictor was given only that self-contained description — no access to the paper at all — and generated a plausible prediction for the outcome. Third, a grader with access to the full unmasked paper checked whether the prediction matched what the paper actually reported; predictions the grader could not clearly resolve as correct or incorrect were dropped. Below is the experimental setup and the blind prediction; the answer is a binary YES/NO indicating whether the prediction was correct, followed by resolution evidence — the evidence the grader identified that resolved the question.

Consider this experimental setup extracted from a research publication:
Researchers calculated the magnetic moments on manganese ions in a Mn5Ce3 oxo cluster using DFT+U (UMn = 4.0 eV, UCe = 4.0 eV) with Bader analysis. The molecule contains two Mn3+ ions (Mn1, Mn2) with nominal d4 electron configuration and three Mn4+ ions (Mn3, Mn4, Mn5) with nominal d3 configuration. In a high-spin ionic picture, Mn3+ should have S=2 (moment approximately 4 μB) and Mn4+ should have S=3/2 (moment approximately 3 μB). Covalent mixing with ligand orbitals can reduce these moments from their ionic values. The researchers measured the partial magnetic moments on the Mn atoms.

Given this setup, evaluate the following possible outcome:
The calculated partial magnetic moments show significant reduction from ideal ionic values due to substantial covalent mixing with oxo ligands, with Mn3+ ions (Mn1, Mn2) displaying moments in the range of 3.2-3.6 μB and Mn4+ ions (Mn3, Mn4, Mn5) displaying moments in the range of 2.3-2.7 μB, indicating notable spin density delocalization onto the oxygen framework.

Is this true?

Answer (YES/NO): NO